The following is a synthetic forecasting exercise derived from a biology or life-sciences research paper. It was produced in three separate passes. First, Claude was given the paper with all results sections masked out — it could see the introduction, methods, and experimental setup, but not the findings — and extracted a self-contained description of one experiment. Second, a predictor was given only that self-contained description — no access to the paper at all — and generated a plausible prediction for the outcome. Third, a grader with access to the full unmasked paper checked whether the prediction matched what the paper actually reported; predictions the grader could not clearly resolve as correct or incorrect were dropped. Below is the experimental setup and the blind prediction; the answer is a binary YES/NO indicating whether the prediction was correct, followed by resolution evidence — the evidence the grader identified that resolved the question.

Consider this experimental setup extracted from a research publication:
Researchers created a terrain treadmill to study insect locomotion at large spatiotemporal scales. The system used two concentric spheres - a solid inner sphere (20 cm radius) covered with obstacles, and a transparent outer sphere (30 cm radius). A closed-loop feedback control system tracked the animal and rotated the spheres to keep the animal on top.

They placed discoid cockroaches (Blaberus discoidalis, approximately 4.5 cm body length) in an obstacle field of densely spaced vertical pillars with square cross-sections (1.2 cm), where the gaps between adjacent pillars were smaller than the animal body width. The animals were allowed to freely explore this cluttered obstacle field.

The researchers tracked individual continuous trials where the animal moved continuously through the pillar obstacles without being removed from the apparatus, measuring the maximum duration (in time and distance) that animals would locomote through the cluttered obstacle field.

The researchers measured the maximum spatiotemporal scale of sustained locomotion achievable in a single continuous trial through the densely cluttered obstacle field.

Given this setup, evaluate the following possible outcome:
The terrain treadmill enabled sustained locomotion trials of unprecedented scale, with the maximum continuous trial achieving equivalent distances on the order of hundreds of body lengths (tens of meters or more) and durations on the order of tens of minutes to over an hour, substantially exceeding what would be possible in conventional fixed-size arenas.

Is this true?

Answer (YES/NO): YES